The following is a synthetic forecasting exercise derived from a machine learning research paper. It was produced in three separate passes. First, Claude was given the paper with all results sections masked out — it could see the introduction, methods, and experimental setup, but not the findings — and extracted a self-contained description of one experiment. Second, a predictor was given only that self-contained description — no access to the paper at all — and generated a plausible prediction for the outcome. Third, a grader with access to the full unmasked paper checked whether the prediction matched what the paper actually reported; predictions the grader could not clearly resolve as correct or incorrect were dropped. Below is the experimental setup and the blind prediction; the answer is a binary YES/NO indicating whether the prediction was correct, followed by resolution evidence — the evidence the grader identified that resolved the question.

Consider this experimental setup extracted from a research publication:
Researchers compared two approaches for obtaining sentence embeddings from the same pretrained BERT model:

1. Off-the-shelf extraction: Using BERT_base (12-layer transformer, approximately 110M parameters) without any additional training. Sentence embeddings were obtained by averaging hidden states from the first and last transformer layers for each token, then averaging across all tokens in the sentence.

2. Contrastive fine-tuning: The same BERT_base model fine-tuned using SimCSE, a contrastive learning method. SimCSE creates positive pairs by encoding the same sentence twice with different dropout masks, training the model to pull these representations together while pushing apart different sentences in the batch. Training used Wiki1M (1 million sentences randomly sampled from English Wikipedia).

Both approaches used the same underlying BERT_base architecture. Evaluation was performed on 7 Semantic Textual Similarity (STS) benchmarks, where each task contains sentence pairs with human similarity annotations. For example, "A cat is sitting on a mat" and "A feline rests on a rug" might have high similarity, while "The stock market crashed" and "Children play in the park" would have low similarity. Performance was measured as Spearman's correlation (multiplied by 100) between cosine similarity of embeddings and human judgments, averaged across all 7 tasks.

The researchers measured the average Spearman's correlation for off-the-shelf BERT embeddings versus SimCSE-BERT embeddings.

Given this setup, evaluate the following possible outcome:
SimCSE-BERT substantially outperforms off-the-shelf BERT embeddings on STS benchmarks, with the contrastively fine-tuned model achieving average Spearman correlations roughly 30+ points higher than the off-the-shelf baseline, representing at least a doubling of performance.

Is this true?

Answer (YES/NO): NO